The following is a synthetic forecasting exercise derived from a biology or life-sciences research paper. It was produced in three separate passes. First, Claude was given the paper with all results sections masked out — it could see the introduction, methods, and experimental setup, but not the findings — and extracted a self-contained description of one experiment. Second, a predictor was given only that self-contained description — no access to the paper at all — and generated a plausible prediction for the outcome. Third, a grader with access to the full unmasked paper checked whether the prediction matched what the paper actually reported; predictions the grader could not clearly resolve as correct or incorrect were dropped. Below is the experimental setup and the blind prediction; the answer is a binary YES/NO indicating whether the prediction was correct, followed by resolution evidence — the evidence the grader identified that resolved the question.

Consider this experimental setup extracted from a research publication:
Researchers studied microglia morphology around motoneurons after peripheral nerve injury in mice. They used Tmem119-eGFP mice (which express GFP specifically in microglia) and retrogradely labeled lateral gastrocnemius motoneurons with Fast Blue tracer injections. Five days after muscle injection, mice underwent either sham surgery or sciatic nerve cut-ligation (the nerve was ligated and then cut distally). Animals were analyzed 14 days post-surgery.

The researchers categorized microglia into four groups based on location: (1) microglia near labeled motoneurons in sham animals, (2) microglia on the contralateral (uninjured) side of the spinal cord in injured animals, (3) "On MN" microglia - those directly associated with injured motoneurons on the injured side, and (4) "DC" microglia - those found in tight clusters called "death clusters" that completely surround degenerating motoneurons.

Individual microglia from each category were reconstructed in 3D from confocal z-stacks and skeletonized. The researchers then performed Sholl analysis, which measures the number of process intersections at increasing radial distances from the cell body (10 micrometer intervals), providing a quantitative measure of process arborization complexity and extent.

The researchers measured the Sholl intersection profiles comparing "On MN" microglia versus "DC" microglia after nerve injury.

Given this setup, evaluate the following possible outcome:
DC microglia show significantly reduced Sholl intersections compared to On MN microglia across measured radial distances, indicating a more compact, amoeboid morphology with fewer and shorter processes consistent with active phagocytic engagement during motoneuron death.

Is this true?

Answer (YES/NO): YES